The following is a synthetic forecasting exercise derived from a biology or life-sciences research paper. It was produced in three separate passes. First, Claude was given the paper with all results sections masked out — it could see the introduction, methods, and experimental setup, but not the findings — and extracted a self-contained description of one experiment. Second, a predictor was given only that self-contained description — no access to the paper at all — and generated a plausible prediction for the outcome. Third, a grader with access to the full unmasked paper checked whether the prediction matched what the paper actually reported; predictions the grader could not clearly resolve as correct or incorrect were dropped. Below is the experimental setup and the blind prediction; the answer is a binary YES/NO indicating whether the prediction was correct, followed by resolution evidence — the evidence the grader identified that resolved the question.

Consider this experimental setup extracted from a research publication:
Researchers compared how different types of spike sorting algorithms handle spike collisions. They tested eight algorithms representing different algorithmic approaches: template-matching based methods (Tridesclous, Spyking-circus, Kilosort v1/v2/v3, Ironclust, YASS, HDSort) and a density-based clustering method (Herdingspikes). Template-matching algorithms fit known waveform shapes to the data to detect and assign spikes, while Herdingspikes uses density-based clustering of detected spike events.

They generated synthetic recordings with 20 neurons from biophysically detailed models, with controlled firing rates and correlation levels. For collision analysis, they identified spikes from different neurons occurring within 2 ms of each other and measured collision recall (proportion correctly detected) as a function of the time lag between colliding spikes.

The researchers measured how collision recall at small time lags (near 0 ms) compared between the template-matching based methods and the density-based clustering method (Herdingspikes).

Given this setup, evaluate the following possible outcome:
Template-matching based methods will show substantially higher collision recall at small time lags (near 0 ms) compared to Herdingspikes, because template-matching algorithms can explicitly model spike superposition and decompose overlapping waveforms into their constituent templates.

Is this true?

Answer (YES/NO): NO